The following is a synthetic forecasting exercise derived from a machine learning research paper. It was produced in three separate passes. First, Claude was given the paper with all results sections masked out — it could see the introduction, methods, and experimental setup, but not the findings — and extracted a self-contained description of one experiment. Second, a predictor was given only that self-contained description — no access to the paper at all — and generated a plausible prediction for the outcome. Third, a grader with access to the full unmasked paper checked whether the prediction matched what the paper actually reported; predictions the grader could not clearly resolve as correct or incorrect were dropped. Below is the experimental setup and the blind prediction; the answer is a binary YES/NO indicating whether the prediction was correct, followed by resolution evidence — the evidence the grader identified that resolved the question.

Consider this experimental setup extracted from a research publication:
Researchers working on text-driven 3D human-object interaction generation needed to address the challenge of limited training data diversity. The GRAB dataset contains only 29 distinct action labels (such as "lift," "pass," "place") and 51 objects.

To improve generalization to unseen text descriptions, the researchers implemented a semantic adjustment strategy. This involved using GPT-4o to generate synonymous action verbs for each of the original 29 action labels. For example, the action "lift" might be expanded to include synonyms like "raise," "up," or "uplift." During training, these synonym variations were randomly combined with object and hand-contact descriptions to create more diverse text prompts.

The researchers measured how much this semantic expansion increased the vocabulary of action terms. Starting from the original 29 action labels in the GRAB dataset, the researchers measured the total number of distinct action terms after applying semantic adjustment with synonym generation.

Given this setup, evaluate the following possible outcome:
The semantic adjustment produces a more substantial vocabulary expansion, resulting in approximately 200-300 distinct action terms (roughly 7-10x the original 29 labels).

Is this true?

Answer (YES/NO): NO